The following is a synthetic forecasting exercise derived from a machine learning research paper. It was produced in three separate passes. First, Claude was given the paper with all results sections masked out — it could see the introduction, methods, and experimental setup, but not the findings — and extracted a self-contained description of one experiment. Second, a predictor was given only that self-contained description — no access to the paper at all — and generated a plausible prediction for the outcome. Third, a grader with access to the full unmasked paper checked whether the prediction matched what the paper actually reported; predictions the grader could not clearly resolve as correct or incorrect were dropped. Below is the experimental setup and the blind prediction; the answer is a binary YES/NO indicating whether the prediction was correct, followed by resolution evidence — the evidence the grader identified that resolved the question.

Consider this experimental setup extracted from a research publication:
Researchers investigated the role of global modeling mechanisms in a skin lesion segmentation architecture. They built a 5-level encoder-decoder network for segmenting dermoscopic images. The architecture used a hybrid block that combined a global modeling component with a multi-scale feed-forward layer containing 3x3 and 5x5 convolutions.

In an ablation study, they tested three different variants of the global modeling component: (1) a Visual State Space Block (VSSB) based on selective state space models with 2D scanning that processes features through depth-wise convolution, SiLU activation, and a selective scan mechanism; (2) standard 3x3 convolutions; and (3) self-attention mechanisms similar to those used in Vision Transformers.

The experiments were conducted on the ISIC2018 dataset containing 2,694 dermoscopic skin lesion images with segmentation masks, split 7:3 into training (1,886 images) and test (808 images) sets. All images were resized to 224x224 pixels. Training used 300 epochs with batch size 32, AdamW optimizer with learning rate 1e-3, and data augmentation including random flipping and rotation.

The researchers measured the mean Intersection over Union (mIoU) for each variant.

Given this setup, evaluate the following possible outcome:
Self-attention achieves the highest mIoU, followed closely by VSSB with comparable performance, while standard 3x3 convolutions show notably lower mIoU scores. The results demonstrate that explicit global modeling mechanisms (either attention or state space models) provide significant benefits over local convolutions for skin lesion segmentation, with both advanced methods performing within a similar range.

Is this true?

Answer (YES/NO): NO